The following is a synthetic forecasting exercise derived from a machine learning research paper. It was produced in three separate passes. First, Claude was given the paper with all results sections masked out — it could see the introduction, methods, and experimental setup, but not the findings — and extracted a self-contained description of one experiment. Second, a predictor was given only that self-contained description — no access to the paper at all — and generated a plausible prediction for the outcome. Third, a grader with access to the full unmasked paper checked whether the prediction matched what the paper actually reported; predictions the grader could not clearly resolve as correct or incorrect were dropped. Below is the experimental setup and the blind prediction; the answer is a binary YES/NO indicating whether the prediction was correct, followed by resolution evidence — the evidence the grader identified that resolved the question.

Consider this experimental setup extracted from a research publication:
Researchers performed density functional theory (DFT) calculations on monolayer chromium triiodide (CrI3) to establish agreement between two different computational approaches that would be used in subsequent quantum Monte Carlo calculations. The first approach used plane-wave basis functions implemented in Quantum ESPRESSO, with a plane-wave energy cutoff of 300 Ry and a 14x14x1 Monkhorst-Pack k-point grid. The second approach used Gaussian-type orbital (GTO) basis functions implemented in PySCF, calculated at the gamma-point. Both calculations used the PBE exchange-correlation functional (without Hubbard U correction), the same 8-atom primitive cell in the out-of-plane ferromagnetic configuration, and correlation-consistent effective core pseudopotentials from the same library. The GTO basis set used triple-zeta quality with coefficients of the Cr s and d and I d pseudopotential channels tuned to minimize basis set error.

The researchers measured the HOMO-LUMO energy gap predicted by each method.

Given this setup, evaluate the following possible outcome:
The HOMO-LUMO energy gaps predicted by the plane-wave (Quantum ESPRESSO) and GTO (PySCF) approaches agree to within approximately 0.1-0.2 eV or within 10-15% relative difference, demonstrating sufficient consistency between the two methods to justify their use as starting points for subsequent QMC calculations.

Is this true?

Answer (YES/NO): NO